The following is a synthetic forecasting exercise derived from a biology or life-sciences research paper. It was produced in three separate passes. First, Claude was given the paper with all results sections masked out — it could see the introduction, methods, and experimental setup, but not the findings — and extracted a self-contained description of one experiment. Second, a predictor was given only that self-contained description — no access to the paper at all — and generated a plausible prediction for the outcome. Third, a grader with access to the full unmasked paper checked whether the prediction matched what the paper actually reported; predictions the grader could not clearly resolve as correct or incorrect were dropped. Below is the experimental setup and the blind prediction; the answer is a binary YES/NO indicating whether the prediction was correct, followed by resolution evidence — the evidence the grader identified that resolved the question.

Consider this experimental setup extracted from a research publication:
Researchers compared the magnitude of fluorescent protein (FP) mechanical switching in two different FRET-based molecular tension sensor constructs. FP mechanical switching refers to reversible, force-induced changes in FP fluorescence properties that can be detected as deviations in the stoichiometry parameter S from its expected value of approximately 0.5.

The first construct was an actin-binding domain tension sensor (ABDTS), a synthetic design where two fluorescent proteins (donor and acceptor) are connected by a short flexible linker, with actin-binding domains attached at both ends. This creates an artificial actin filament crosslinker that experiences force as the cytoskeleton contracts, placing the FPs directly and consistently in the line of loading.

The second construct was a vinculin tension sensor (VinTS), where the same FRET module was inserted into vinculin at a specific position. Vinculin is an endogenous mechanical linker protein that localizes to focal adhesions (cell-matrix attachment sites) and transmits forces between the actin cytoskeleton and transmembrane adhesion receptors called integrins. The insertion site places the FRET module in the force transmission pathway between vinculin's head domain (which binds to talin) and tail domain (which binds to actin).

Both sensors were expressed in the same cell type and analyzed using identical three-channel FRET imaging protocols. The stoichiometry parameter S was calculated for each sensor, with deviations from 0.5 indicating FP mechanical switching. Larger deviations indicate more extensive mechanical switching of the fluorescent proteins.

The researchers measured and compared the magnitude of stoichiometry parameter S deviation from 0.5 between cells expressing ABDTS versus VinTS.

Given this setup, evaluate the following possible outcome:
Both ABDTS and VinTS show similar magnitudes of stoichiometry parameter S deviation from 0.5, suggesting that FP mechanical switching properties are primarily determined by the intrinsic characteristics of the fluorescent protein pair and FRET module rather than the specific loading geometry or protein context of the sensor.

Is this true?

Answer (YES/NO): NO